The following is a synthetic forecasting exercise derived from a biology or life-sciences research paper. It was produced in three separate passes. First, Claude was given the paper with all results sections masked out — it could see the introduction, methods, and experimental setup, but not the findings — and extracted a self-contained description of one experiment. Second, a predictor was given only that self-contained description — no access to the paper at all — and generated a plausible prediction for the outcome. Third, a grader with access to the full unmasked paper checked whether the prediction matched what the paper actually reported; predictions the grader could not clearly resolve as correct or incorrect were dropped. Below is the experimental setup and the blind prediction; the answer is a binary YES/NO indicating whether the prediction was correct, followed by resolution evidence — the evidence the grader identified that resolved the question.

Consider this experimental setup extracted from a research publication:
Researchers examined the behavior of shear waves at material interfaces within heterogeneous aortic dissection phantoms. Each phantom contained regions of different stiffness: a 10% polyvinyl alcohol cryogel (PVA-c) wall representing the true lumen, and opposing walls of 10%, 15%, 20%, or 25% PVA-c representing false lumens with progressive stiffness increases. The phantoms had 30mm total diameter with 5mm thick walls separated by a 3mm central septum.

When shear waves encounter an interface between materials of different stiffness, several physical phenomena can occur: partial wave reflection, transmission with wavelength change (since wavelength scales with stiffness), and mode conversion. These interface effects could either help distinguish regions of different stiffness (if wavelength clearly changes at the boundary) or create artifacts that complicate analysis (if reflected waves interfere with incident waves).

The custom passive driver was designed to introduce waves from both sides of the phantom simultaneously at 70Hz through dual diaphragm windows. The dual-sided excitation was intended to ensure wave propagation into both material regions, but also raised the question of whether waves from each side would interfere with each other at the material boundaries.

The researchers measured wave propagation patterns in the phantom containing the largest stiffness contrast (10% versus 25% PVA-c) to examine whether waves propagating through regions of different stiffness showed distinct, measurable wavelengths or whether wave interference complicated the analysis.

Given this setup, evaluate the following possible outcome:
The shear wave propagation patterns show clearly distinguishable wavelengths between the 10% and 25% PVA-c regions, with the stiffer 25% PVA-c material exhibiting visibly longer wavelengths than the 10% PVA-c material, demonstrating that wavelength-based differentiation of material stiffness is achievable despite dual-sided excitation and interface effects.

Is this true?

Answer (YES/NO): YES